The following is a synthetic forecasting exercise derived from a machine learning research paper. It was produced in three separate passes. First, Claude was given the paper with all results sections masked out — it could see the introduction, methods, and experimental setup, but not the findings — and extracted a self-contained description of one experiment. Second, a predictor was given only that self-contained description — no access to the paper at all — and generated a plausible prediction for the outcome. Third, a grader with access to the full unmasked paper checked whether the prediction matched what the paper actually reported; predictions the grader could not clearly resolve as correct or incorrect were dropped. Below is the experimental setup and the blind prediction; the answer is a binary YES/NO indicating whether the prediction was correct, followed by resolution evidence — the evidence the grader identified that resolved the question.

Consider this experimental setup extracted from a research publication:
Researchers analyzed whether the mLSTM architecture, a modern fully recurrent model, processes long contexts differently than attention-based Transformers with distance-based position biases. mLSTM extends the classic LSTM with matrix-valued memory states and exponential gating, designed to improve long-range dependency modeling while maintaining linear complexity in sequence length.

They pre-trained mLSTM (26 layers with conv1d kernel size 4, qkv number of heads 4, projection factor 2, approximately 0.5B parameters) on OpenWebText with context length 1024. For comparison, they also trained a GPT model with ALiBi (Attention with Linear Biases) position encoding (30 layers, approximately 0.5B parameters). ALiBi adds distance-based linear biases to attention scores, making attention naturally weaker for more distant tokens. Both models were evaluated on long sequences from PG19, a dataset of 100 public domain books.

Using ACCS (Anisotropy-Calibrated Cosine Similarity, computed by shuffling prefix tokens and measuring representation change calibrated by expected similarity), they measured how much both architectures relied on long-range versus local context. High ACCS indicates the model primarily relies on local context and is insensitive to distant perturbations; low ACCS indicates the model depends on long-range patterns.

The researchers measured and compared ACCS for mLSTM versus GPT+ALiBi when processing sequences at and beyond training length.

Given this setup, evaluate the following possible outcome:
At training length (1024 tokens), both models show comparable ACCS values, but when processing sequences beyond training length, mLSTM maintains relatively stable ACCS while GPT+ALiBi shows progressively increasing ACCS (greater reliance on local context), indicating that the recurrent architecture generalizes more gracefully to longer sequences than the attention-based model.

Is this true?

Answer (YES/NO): NO